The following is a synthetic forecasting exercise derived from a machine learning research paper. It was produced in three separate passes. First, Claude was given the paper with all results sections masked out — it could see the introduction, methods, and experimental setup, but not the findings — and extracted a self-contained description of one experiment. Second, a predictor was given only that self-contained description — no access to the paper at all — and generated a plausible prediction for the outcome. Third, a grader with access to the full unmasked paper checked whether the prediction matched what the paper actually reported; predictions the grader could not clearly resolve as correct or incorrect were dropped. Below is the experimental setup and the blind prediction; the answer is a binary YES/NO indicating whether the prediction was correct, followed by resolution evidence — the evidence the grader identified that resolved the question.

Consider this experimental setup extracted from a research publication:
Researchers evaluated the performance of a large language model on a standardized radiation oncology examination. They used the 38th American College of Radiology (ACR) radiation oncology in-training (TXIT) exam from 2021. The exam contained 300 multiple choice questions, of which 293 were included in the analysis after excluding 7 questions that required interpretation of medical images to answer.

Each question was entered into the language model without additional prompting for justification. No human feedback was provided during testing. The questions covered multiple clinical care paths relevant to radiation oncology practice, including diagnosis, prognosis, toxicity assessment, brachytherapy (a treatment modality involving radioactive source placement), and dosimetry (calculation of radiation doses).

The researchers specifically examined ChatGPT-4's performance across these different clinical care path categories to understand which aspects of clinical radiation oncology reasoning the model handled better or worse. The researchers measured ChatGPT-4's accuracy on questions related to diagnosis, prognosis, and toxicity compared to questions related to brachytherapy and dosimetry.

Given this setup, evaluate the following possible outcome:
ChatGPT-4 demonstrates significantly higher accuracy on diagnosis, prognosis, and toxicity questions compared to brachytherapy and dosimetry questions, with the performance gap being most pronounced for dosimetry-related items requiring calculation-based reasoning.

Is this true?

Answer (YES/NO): NO